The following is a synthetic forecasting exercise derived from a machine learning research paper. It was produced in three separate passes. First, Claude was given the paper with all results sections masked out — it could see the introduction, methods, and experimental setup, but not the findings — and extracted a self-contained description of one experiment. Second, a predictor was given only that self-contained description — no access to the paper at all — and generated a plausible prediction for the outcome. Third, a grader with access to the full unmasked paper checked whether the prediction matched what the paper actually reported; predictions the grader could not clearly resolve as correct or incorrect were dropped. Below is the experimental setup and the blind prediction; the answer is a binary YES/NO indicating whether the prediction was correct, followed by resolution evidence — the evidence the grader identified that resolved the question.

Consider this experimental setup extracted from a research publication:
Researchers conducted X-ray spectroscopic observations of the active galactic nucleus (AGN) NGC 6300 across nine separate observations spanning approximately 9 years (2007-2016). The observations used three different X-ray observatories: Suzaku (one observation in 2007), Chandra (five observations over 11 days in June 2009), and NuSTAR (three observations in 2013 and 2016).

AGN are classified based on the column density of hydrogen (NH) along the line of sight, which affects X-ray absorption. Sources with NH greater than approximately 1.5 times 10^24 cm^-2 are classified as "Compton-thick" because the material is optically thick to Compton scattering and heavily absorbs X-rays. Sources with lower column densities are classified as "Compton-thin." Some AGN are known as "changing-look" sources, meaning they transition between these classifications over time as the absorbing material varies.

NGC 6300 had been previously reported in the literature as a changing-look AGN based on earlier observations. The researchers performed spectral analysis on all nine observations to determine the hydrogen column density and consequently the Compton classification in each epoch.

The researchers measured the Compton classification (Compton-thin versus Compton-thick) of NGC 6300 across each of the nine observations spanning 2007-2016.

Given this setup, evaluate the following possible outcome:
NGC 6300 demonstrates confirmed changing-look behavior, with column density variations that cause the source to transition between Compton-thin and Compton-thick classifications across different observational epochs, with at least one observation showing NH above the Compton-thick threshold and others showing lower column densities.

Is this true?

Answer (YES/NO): NO